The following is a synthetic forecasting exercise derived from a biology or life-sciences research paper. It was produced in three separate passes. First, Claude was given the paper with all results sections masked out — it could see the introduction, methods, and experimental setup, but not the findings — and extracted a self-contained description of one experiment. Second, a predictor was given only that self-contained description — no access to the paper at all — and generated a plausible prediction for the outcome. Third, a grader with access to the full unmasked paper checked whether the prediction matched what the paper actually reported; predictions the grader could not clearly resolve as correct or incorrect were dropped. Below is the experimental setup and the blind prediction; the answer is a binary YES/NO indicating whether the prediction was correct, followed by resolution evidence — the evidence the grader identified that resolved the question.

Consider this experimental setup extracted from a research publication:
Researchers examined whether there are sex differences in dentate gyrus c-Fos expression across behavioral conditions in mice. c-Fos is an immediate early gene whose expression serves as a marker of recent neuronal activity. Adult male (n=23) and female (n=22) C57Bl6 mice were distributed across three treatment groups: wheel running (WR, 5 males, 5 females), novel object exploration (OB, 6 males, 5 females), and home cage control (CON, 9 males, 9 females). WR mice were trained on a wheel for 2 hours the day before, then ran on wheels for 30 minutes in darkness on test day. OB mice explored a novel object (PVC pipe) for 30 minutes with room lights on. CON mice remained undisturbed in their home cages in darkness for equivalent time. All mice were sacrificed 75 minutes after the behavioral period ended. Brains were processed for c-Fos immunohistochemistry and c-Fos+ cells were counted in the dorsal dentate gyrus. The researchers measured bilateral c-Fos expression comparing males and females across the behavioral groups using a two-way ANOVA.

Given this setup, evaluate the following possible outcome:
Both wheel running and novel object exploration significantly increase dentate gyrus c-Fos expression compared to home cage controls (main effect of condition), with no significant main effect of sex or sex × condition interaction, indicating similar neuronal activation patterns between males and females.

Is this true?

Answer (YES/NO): NO